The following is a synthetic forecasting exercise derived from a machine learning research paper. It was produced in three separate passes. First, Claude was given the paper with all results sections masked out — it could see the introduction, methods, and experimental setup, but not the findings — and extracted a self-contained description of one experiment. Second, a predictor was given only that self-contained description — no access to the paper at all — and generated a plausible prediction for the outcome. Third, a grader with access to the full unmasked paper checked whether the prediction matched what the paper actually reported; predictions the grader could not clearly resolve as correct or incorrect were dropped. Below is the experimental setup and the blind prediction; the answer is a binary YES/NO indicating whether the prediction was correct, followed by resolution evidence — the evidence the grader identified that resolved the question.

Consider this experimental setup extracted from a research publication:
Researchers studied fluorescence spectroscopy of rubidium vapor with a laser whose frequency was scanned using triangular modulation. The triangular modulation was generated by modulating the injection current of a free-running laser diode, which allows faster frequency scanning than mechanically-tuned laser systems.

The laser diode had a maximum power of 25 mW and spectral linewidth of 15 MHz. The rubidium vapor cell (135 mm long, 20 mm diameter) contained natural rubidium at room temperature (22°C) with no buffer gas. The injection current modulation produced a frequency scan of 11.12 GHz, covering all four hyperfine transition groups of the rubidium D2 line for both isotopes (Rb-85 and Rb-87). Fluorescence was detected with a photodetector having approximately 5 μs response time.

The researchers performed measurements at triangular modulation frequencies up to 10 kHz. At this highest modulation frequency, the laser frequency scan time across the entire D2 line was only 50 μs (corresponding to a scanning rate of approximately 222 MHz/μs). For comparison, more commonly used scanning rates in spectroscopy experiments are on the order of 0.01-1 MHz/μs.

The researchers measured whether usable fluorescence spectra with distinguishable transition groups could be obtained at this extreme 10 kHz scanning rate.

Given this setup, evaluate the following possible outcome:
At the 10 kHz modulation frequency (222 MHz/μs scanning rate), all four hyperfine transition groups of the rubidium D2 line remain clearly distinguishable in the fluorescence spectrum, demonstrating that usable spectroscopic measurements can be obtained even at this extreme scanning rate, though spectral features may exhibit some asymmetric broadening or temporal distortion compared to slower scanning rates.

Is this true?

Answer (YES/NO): YES